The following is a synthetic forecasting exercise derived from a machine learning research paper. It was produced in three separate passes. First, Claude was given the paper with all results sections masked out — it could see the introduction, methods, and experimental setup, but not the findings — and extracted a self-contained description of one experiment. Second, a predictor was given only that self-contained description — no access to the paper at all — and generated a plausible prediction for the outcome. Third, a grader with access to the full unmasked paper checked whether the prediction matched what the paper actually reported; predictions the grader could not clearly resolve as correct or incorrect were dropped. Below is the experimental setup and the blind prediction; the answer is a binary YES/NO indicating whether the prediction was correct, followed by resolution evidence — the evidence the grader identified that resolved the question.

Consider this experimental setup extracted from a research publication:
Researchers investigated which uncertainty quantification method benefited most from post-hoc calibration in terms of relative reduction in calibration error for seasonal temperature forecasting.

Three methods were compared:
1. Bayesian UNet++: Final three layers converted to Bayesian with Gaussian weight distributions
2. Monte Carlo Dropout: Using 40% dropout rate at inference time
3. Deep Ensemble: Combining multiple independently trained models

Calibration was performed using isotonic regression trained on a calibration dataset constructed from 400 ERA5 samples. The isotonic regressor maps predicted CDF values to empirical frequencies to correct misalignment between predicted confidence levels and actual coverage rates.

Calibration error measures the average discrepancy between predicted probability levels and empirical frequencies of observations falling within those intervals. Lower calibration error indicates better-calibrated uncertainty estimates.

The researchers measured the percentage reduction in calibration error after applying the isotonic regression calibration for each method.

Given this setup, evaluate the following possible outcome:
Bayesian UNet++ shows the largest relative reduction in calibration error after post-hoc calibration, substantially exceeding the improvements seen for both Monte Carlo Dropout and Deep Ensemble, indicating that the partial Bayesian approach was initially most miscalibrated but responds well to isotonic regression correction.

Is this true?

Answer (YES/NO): NO